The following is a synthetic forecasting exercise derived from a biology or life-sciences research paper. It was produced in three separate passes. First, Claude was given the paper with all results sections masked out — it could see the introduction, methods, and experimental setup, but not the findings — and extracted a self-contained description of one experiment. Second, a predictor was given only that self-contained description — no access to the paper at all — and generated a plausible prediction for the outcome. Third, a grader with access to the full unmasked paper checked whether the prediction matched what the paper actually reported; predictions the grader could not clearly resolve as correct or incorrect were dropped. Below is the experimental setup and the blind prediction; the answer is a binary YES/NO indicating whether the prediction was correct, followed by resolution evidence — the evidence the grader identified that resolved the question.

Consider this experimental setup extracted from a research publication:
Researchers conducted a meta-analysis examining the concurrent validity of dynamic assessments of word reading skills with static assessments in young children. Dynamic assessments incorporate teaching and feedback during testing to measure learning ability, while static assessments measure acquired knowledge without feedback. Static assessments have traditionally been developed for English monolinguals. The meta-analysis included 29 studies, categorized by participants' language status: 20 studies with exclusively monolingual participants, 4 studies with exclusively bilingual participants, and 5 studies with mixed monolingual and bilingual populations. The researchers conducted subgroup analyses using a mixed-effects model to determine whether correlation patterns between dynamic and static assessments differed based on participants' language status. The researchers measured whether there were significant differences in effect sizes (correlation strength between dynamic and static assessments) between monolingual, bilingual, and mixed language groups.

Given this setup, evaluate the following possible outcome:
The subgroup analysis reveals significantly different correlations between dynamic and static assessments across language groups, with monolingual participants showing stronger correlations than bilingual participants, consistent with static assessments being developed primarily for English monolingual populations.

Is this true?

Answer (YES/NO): NO